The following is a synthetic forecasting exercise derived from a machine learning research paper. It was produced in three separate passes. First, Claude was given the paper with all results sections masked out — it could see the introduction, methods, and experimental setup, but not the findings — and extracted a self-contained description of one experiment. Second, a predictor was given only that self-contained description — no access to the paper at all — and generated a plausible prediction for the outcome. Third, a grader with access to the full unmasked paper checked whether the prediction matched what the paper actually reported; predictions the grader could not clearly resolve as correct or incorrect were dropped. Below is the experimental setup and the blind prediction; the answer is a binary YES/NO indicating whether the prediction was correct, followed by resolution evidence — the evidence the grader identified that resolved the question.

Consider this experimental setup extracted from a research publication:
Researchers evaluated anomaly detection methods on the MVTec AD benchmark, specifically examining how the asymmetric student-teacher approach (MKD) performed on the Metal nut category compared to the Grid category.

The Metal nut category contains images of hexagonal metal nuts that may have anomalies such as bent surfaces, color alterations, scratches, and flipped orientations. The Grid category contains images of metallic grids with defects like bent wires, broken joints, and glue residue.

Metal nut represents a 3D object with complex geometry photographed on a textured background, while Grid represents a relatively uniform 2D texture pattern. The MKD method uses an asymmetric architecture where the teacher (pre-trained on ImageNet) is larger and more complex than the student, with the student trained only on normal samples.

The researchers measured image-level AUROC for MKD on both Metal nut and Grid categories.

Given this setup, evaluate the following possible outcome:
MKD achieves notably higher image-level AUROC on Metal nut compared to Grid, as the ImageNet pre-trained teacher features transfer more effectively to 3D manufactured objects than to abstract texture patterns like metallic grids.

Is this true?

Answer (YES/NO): NO